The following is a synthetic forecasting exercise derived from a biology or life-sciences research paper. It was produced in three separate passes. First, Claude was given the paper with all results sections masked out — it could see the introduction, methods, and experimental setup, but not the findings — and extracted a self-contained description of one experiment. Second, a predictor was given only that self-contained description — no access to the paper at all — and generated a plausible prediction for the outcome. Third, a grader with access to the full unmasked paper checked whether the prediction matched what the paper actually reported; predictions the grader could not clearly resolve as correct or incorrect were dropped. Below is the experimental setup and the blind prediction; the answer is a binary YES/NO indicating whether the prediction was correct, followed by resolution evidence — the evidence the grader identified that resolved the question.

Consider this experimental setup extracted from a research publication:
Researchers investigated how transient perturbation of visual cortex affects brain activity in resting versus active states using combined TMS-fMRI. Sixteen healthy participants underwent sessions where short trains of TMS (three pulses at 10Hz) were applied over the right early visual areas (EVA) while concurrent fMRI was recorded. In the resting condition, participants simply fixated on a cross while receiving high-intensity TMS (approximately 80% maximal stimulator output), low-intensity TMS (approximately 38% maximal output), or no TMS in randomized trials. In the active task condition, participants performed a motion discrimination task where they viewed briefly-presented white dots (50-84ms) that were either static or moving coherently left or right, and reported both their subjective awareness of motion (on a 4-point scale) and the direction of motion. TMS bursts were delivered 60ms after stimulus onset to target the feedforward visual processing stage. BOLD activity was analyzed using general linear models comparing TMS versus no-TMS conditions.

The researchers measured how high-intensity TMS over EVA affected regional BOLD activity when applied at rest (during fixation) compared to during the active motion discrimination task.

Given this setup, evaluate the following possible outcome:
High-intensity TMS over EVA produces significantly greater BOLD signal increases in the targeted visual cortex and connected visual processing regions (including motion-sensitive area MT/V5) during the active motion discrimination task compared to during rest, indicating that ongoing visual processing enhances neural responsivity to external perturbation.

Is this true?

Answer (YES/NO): NO